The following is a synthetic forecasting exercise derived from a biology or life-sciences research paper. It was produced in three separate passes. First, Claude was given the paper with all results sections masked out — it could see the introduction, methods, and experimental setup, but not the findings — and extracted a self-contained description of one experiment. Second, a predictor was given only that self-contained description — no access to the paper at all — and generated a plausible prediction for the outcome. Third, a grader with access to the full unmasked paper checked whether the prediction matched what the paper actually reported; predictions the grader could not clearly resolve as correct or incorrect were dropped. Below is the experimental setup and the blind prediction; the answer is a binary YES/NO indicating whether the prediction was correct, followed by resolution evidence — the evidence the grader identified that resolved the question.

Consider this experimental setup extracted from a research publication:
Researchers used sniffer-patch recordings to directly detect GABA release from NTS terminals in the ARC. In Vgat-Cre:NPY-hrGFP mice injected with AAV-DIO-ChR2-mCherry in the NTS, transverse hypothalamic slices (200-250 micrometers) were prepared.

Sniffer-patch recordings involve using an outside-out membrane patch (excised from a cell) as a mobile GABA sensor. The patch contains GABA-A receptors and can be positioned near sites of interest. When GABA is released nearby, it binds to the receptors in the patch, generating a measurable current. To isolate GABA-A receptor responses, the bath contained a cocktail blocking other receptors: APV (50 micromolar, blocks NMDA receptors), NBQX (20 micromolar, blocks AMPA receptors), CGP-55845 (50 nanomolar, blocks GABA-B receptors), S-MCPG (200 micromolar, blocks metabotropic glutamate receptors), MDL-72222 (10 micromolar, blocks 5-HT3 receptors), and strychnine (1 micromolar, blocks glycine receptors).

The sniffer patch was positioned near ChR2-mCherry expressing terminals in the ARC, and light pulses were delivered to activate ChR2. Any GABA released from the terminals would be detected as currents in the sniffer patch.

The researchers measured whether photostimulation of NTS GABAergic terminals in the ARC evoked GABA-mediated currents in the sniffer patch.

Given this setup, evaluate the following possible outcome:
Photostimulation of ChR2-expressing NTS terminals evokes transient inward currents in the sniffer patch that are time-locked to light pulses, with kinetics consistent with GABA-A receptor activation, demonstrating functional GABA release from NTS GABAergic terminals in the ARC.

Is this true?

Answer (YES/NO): YES